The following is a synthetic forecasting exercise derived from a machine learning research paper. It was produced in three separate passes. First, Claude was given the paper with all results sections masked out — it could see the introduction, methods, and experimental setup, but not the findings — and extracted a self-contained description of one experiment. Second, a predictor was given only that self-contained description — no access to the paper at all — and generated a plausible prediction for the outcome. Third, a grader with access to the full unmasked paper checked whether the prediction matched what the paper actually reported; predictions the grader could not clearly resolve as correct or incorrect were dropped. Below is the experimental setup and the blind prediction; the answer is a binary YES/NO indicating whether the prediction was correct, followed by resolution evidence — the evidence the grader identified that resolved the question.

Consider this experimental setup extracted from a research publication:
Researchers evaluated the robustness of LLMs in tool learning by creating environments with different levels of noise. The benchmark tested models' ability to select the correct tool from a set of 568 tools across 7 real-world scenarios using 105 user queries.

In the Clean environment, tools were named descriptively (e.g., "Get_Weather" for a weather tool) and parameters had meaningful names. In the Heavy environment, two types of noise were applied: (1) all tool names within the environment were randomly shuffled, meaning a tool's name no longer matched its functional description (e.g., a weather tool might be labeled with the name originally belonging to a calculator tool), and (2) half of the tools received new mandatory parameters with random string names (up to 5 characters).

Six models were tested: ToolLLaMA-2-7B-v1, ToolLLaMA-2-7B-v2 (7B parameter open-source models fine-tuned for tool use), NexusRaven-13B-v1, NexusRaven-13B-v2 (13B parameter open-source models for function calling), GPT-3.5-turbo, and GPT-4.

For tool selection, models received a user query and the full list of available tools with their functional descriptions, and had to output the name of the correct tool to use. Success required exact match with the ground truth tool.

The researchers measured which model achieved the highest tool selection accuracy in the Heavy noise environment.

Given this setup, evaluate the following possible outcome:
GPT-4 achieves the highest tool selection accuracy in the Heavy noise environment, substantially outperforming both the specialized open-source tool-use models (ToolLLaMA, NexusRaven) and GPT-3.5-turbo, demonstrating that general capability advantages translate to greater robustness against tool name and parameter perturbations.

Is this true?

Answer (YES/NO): NO